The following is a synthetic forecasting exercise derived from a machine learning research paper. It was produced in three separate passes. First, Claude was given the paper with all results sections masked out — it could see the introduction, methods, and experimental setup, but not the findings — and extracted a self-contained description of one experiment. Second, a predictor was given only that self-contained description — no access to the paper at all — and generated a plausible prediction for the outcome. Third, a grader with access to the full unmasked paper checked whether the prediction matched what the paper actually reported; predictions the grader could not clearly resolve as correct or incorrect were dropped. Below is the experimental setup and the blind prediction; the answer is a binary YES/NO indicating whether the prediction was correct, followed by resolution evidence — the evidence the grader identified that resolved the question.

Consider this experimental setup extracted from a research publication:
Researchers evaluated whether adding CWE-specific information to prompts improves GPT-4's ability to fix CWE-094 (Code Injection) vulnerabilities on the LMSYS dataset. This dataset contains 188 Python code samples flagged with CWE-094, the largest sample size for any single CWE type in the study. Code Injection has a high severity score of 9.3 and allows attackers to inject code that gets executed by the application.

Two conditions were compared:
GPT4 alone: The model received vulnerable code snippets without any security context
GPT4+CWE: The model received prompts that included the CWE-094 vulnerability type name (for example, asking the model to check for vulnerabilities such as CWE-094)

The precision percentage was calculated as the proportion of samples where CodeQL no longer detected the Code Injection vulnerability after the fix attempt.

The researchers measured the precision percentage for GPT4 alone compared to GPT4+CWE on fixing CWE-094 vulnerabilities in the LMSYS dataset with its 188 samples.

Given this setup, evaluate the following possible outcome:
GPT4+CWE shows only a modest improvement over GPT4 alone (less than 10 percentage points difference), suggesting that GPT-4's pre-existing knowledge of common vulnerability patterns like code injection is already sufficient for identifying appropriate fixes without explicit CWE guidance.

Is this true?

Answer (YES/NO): NO